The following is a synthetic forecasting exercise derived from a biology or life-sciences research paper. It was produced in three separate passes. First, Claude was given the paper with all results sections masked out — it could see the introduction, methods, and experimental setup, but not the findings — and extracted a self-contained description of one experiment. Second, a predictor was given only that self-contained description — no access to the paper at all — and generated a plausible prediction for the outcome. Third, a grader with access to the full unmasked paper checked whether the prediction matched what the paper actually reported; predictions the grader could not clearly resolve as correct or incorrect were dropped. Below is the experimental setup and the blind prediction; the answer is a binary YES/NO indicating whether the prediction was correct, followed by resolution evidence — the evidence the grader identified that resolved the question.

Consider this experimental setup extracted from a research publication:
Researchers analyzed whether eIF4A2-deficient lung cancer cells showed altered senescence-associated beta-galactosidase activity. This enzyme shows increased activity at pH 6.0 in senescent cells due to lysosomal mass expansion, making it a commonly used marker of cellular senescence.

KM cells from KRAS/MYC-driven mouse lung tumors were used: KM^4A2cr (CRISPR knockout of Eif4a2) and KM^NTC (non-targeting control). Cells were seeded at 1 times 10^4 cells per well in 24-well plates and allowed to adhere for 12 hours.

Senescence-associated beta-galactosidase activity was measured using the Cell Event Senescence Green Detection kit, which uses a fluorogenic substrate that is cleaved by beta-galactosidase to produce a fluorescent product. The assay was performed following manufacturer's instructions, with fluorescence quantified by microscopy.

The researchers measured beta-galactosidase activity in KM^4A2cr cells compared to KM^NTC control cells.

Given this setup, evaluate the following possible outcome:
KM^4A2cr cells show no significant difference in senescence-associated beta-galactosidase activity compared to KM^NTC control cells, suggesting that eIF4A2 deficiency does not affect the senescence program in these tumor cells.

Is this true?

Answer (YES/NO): NO